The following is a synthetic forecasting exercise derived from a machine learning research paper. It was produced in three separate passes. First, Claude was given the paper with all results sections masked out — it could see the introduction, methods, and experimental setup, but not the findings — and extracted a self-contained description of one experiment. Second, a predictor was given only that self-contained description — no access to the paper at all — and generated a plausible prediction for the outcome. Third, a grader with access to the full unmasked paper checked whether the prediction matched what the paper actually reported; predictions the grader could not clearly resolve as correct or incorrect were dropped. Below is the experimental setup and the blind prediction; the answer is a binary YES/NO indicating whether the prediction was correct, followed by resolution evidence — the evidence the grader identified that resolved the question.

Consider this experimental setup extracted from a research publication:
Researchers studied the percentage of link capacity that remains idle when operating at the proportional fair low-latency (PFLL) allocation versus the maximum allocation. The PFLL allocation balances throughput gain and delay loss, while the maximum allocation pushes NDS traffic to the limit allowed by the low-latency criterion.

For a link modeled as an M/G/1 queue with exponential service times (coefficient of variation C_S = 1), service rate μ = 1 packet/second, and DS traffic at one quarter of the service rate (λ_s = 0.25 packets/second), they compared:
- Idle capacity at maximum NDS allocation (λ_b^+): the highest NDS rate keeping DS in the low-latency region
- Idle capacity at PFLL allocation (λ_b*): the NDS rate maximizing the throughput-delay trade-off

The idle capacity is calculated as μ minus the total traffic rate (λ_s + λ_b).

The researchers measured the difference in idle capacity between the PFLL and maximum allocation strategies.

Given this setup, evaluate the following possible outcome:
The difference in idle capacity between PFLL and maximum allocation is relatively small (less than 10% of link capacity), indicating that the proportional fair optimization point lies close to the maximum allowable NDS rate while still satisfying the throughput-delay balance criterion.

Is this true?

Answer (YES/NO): NO